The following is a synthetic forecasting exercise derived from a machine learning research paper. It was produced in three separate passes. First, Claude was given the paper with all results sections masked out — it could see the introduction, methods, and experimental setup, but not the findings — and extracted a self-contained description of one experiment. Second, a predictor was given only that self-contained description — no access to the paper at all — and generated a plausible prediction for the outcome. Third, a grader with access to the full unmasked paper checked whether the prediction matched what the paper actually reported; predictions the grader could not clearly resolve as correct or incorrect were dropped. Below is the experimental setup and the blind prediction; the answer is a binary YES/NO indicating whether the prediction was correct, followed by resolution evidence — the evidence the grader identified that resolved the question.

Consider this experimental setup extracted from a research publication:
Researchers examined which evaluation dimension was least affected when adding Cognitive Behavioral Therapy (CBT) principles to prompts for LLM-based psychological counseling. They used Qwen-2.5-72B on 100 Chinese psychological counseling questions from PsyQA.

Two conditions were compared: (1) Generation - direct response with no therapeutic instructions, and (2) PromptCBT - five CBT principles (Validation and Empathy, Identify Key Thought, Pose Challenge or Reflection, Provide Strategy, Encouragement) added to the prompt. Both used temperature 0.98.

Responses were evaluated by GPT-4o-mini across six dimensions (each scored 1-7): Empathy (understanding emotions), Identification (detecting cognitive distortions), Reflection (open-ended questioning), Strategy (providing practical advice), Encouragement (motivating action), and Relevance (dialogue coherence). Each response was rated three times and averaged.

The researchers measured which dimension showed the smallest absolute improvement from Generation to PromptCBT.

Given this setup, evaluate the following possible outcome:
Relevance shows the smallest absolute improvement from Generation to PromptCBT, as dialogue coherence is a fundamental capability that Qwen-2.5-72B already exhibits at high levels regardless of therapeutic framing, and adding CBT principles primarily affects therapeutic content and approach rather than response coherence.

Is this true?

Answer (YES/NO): NO